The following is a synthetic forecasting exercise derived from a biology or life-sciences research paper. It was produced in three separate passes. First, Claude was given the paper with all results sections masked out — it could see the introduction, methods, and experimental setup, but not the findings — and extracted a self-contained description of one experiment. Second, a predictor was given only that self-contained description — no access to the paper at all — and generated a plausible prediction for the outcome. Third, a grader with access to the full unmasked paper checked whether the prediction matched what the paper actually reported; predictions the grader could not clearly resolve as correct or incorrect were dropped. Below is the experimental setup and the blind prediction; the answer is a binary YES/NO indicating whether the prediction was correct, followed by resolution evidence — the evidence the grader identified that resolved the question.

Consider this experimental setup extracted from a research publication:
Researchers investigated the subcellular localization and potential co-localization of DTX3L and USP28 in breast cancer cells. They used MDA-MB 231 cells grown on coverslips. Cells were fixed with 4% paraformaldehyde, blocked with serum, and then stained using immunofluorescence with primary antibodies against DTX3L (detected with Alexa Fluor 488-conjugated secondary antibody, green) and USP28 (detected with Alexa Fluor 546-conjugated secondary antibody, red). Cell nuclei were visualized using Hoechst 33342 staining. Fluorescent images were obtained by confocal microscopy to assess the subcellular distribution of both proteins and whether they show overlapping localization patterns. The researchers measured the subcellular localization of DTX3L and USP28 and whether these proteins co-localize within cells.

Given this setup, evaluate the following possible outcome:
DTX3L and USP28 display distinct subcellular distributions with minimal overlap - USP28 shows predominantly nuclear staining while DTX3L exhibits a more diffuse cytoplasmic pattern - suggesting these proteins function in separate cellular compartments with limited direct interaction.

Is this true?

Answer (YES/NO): NO